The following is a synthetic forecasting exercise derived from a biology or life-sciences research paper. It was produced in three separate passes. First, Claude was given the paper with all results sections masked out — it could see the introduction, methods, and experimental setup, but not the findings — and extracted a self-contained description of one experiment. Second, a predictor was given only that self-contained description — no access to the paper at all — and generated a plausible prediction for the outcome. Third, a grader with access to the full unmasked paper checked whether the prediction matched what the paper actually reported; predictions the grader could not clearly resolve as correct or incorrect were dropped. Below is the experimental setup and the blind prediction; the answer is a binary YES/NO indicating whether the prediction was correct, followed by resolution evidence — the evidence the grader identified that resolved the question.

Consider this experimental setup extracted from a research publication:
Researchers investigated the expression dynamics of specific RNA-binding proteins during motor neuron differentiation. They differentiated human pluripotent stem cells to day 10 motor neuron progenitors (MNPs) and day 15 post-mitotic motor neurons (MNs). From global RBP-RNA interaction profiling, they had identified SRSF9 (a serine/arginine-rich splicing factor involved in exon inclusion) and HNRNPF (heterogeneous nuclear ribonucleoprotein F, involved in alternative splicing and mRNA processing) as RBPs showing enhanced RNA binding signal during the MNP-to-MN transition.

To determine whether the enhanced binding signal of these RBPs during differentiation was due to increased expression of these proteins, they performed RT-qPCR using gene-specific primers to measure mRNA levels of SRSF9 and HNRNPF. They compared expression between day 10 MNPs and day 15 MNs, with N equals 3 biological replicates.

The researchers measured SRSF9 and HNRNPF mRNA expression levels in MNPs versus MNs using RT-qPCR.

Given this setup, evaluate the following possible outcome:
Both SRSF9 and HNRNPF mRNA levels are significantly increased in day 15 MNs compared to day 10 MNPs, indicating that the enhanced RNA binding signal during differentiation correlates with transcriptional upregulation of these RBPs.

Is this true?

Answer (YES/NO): NO